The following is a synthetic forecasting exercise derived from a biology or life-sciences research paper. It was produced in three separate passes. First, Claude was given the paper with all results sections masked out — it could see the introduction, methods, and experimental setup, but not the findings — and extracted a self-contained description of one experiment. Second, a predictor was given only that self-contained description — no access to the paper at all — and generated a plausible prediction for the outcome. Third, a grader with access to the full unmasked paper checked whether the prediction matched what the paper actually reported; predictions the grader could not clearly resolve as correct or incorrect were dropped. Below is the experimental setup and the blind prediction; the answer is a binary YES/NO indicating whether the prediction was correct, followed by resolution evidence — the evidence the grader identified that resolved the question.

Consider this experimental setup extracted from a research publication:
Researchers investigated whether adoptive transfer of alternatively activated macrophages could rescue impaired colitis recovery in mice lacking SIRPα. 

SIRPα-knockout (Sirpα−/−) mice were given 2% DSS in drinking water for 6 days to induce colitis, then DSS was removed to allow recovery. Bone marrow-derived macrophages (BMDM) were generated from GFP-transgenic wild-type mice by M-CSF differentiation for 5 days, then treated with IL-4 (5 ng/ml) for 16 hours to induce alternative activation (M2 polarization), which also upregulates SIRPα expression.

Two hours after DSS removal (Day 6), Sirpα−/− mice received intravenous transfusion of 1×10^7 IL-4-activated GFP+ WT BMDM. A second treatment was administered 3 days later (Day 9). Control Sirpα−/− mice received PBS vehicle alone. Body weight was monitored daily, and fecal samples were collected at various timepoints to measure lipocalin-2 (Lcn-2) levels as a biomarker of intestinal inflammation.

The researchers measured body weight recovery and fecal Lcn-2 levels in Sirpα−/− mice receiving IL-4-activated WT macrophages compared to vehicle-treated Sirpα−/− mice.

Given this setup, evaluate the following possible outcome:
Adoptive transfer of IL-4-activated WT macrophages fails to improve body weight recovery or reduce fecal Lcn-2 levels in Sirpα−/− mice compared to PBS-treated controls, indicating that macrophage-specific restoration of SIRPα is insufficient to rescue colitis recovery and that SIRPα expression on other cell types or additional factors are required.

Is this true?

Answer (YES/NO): NO